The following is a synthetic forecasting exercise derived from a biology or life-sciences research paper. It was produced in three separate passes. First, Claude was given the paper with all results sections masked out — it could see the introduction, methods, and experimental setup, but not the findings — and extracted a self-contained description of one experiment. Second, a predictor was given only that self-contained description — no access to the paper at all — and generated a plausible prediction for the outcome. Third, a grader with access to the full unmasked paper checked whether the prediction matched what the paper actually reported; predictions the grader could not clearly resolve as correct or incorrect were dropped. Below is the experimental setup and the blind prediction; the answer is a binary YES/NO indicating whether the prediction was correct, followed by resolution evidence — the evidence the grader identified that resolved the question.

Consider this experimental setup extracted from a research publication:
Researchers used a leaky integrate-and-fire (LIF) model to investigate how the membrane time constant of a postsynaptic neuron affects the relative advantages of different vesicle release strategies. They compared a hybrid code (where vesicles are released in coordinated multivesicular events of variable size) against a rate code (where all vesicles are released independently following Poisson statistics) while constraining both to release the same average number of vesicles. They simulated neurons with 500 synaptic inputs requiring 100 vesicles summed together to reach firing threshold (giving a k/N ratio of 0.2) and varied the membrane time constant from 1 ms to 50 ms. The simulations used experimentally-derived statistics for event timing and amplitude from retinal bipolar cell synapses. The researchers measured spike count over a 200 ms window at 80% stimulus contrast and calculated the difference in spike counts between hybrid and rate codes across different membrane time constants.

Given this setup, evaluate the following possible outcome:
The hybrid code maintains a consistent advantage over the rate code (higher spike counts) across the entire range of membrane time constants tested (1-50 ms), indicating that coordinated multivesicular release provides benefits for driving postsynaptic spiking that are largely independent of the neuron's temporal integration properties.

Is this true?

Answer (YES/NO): NO